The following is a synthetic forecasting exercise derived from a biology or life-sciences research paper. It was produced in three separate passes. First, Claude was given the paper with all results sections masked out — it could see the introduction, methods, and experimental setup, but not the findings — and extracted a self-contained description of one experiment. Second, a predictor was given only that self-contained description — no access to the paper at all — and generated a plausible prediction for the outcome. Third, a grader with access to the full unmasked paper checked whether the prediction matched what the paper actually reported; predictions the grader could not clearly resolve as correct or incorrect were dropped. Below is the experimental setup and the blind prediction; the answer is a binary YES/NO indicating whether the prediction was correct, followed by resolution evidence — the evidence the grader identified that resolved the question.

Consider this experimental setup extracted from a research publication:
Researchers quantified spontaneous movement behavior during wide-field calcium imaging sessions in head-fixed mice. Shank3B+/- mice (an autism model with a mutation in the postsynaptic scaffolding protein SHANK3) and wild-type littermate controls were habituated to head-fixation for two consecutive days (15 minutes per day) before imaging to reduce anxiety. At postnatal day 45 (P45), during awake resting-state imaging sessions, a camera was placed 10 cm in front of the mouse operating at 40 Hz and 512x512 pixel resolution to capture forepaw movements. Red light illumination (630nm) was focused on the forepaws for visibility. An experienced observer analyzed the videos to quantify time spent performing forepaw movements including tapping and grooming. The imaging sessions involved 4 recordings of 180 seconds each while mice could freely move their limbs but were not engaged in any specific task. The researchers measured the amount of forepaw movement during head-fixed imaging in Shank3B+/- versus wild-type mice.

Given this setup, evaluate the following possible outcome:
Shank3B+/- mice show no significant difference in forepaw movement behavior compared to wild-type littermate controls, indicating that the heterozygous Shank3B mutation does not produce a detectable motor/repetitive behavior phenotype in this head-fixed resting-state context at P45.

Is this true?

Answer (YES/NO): YES